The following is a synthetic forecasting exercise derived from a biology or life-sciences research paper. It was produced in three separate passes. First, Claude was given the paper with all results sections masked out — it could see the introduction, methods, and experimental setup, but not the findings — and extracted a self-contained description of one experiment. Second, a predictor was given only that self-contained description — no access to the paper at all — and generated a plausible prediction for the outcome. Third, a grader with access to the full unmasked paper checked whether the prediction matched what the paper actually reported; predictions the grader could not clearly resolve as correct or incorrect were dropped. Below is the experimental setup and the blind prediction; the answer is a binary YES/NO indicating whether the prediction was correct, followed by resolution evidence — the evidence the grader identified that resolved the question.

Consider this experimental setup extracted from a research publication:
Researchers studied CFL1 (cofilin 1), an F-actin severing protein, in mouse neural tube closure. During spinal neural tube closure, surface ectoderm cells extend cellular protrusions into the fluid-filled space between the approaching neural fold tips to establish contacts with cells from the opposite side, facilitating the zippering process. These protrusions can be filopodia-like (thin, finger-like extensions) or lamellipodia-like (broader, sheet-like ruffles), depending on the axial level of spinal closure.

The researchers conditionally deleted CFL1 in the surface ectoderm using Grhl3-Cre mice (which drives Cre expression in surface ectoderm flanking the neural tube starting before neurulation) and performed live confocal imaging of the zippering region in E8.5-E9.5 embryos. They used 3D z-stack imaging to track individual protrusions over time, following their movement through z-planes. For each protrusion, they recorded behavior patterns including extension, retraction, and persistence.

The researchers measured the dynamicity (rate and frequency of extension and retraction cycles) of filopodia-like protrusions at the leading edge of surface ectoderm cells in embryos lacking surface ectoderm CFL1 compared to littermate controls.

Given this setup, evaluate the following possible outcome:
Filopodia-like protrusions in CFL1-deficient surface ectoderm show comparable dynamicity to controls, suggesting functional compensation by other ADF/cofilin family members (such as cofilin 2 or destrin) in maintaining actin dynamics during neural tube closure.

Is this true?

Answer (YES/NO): NO